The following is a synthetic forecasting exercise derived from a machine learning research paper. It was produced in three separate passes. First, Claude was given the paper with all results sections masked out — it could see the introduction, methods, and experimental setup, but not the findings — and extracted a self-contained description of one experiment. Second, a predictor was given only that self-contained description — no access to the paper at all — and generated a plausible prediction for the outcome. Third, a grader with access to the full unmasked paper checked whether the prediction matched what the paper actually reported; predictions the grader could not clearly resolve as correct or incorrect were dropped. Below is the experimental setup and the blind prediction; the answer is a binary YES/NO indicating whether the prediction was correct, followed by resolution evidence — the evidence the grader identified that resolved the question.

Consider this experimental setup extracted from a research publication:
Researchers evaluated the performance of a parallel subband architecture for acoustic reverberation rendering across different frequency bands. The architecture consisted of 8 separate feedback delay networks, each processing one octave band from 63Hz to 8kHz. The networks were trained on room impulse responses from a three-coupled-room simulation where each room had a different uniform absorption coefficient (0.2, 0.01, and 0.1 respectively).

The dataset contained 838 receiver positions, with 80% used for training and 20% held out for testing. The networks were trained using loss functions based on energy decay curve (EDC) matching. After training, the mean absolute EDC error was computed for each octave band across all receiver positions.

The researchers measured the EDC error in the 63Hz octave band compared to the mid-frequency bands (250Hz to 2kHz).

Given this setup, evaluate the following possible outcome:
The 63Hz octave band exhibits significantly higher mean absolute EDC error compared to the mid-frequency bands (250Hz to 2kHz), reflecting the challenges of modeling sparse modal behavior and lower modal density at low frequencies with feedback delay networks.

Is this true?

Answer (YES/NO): YES